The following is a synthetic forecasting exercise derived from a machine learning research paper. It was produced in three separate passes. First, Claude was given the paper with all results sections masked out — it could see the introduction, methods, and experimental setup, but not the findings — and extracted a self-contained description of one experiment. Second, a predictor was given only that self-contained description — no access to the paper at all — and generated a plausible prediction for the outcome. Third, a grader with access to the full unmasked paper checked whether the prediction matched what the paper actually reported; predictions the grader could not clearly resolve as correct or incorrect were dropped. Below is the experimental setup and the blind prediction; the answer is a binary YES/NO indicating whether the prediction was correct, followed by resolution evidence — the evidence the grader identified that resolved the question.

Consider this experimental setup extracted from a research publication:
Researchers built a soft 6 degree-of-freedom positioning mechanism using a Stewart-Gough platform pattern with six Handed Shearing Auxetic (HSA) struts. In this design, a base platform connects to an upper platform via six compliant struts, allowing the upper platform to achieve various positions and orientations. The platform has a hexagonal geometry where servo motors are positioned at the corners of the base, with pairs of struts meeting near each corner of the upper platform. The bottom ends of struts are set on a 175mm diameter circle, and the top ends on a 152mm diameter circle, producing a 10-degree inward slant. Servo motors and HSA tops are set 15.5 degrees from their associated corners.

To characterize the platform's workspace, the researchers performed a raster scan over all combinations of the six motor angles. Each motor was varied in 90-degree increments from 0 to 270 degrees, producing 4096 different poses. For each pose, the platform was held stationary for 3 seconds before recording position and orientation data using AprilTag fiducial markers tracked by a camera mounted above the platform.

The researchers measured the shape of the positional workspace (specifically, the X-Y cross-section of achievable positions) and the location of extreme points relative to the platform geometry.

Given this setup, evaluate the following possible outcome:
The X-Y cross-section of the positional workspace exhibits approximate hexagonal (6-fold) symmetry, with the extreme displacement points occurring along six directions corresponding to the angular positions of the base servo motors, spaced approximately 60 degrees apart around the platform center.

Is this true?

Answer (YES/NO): NO